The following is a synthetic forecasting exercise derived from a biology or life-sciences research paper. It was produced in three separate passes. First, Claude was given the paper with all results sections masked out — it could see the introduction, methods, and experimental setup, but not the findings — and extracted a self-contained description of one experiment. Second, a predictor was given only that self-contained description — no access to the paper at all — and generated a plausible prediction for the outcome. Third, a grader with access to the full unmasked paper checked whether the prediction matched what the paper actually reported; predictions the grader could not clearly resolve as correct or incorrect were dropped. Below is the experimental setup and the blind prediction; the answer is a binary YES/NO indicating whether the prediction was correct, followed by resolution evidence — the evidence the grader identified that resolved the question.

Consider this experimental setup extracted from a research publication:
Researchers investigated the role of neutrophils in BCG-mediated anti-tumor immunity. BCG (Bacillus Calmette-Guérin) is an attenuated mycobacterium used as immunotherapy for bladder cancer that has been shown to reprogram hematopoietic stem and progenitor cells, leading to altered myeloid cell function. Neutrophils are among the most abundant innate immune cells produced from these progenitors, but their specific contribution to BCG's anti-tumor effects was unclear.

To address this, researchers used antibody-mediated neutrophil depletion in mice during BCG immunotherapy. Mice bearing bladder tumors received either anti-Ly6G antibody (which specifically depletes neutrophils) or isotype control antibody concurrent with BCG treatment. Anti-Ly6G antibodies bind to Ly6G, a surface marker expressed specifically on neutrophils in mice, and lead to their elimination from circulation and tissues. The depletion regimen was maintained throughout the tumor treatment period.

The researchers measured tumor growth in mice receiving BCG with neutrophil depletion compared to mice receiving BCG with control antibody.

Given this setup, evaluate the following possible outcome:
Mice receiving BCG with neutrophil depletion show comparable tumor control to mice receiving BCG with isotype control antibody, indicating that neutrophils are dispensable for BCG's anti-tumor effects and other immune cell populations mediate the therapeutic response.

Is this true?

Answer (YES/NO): NO